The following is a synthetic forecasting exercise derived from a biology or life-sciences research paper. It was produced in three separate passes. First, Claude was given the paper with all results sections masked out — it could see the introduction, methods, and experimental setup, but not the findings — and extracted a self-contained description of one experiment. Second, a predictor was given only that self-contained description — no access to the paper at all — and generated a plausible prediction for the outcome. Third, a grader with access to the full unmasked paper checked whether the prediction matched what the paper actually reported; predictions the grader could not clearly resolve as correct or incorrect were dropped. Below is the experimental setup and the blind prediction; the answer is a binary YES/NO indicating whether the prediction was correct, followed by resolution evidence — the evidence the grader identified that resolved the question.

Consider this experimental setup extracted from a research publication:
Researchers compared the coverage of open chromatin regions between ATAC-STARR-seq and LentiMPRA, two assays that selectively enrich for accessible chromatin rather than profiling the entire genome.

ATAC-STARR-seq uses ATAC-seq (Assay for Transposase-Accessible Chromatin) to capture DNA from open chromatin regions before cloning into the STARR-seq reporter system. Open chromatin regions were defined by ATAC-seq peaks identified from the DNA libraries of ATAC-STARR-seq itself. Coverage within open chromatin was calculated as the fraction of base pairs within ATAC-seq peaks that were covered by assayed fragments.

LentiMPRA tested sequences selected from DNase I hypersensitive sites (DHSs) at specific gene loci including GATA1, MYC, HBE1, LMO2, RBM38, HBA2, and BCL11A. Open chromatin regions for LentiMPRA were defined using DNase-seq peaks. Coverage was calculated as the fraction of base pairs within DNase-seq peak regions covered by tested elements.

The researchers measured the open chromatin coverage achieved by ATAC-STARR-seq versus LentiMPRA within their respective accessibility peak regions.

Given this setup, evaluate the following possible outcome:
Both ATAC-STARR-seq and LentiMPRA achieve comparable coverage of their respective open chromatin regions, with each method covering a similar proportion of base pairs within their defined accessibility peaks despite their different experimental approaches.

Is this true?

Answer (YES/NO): NO